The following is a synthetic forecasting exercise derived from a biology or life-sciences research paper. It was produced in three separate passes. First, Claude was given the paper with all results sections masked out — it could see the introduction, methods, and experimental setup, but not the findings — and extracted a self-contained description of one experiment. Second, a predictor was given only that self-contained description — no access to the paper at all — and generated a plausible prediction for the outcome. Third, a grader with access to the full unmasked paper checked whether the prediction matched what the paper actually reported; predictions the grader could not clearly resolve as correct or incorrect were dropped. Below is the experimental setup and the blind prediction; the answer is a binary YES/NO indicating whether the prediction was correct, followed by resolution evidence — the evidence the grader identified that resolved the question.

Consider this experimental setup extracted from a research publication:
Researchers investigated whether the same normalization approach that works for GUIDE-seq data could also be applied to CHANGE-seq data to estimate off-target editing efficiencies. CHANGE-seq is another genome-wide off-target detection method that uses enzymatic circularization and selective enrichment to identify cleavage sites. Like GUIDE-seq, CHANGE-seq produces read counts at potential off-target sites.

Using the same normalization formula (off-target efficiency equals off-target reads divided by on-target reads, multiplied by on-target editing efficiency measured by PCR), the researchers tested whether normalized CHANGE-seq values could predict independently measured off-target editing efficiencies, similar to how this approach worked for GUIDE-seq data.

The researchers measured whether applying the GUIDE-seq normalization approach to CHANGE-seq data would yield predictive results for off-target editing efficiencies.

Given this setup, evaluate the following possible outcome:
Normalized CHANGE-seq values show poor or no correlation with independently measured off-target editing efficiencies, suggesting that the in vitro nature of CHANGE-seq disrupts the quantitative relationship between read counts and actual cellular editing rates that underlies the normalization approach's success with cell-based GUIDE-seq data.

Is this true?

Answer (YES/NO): YES